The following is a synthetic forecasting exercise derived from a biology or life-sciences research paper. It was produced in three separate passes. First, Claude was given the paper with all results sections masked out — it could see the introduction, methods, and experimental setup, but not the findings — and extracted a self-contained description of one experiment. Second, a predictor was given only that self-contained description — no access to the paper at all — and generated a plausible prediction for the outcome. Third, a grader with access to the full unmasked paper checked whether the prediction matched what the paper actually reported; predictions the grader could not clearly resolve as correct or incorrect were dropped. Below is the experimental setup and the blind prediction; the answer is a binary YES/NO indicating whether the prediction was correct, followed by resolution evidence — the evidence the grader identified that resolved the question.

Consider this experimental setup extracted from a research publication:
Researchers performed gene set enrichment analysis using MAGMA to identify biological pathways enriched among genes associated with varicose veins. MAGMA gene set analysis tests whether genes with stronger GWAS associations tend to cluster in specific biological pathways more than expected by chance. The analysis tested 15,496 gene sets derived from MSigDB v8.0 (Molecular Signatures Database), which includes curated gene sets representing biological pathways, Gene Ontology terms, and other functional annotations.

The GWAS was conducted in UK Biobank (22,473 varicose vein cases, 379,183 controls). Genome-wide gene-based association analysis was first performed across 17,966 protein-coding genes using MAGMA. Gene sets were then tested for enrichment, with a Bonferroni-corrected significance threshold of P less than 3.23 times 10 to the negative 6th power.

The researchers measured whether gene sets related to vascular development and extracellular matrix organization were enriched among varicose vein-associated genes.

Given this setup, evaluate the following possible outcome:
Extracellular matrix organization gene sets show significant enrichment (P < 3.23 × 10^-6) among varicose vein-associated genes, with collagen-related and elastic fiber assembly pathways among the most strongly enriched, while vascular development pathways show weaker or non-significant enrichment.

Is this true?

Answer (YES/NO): NO